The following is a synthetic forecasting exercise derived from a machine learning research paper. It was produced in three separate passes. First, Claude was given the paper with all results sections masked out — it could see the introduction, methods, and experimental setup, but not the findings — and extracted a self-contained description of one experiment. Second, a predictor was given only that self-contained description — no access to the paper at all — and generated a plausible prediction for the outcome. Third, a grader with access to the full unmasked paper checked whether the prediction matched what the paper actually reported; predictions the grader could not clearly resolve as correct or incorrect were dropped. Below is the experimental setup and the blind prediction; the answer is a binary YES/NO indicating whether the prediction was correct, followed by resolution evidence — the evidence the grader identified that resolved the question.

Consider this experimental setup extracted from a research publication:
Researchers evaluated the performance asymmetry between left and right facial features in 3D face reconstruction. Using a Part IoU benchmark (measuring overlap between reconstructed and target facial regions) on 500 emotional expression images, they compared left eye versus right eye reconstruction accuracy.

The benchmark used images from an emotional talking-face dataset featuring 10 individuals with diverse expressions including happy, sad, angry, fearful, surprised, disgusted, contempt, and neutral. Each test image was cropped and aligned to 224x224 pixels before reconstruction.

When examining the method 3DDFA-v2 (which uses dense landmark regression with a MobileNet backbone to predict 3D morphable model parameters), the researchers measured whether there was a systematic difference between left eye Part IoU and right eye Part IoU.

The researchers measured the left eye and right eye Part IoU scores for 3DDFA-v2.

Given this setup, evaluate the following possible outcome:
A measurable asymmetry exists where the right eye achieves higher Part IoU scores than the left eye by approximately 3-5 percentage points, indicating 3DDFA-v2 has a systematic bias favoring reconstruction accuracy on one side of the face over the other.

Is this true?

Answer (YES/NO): YES